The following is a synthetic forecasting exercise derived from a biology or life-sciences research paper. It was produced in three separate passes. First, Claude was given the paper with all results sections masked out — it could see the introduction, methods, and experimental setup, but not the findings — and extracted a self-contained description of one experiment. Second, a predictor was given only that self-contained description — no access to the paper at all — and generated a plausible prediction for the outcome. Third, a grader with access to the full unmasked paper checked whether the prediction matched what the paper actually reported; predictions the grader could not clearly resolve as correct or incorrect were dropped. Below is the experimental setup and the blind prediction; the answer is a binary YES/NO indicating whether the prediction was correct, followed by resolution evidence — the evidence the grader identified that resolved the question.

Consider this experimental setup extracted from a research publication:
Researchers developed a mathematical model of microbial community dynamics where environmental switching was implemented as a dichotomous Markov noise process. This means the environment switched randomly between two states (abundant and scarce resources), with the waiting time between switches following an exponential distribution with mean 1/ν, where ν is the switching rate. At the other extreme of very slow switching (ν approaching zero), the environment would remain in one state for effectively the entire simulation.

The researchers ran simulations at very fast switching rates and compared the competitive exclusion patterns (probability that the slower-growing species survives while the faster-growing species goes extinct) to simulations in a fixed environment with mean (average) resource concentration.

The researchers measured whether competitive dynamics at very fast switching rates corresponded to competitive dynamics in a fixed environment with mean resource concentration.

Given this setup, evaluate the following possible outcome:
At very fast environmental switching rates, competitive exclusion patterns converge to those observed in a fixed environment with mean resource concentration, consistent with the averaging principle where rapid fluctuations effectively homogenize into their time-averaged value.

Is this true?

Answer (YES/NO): YES